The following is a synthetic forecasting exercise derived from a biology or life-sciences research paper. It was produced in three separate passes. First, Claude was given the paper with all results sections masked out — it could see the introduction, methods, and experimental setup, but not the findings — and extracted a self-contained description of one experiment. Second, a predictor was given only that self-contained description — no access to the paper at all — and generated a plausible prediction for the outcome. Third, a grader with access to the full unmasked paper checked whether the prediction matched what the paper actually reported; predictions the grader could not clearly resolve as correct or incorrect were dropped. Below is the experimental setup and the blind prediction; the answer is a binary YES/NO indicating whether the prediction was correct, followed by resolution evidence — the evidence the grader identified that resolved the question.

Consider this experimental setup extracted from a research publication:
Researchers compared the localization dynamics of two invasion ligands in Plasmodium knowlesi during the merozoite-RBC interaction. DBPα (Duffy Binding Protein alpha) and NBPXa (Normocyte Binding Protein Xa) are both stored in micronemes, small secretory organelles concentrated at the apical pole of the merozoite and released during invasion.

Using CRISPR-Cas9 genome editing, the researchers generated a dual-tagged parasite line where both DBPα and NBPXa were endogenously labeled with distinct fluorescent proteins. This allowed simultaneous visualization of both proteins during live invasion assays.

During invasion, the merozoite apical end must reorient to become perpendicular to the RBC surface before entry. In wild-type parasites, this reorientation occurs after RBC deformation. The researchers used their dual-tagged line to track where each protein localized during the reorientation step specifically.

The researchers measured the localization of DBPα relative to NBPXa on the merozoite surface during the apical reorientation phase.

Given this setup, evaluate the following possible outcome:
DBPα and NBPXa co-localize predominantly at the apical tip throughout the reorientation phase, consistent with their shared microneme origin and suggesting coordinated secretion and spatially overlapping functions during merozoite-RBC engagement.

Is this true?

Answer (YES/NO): NO